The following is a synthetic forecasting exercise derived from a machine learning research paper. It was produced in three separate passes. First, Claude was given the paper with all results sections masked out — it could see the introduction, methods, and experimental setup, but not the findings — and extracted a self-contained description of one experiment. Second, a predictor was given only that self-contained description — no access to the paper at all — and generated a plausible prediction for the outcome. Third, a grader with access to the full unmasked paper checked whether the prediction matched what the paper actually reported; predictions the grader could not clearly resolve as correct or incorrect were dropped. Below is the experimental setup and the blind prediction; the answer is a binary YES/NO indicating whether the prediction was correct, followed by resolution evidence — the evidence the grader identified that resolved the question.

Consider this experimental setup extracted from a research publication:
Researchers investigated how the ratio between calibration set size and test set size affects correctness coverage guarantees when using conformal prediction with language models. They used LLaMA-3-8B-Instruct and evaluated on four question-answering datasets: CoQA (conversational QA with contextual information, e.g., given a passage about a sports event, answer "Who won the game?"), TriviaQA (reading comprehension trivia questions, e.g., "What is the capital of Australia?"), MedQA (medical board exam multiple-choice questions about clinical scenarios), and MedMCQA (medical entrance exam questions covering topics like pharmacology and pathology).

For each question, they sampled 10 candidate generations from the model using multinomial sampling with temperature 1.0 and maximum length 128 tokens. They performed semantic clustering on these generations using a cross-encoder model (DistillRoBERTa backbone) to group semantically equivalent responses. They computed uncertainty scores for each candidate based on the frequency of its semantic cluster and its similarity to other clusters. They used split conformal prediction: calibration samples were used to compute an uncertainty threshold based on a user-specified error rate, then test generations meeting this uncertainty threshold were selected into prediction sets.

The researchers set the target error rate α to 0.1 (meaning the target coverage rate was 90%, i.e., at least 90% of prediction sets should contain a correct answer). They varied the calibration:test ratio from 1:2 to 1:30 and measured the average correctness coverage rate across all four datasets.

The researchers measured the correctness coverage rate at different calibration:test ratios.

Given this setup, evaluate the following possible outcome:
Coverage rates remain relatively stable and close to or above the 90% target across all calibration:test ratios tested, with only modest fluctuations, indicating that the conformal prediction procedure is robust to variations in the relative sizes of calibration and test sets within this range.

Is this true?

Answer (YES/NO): YES